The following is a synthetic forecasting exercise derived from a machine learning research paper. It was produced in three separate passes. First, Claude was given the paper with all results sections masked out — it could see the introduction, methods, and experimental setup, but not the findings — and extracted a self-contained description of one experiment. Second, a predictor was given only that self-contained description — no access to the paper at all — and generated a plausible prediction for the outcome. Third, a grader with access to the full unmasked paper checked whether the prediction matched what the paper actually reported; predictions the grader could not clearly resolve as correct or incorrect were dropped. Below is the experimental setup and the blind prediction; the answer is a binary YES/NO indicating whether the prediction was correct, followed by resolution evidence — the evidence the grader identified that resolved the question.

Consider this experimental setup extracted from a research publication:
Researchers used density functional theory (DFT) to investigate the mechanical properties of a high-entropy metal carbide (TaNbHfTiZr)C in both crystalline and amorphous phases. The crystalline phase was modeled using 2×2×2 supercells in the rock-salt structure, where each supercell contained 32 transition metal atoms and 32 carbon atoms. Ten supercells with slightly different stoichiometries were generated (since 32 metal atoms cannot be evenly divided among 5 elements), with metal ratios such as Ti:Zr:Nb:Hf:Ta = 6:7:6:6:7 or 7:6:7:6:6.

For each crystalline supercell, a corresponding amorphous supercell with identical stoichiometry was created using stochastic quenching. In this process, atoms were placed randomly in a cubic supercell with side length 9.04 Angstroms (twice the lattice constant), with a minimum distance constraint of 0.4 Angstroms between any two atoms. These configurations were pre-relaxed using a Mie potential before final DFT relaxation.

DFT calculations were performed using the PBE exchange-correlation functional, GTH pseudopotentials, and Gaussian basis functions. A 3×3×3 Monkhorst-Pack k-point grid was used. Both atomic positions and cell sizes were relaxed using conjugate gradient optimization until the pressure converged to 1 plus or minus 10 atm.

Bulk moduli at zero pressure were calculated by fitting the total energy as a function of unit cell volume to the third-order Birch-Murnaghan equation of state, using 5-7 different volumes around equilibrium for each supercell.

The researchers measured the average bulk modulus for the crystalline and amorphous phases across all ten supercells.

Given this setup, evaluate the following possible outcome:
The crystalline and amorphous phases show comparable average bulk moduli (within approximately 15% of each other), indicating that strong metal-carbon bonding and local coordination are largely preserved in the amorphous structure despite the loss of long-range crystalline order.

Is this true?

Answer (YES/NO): NO